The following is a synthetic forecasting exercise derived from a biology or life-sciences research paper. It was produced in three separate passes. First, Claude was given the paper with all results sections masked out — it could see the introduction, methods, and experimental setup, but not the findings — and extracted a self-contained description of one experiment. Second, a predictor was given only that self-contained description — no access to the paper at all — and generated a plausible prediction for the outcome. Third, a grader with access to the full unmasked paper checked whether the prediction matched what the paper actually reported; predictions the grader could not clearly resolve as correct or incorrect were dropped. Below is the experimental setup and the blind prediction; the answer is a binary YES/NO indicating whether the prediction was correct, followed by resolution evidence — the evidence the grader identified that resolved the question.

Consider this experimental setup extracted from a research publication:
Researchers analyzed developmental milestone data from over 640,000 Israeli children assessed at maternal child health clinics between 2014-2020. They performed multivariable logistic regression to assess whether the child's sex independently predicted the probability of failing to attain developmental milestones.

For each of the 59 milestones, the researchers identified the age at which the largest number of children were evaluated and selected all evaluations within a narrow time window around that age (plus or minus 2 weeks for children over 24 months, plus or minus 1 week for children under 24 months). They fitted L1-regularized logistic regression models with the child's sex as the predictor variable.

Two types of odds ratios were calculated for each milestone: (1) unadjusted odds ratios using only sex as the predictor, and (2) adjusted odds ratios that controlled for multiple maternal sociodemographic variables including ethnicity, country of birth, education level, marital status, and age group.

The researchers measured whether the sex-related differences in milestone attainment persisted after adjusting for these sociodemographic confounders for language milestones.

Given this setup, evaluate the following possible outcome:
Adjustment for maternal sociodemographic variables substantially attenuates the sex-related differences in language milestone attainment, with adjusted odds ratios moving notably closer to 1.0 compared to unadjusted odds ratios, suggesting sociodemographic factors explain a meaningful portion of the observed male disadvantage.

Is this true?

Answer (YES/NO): NO